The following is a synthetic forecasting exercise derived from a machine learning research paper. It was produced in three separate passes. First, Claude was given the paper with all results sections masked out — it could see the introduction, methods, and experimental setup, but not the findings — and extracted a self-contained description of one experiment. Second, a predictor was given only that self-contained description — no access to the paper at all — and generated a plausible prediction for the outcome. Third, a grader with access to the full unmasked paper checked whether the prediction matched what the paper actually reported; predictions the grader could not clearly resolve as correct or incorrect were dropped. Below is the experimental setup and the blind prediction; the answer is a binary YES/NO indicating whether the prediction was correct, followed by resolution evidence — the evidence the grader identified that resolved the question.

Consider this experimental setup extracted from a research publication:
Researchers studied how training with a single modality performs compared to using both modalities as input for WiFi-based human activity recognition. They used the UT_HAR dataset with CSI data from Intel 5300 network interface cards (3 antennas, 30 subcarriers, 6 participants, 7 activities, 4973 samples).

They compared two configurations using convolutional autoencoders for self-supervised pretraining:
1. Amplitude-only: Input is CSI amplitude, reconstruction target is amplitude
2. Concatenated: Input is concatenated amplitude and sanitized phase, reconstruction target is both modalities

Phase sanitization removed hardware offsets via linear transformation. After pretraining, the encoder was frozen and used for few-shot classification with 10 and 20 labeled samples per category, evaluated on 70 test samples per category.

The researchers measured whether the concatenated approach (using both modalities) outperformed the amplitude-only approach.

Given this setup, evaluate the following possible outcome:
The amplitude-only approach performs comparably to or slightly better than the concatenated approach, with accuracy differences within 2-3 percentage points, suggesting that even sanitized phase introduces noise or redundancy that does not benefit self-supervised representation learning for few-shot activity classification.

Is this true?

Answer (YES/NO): NO